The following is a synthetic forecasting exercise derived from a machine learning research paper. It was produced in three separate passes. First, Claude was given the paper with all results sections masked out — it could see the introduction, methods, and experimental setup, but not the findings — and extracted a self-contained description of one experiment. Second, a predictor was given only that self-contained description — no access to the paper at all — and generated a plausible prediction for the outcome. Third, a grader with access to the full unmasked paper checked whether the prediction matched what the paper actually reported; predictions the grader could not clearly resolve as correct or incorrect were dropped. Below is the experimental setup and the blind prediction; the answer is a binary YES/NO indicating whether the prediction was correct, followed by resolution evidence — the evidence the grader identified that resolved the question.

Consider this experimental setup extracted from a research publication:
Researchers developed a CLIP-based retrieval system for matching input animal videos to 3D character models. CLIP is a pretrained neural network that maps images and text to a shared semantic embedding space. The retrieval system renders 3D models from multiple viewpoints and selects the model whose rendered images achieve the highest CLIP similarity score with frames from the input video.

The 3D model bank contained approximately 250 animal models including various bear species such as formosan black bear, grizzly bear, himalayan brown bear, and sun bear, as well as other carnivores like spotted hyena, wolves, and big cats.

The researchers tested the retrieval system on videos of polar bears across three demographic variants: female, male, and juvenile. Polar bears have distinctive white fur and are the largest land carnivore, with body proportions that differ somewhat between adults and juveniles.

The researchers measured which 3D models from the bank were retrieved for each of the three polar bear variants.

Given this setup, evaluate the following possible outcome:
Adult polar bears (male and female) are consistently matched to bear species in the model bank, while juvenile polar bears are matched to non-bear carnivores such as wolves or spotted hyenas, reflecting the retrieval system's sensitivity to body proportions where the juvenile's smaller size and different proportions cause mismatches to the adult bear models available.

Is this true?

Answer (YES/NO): YES